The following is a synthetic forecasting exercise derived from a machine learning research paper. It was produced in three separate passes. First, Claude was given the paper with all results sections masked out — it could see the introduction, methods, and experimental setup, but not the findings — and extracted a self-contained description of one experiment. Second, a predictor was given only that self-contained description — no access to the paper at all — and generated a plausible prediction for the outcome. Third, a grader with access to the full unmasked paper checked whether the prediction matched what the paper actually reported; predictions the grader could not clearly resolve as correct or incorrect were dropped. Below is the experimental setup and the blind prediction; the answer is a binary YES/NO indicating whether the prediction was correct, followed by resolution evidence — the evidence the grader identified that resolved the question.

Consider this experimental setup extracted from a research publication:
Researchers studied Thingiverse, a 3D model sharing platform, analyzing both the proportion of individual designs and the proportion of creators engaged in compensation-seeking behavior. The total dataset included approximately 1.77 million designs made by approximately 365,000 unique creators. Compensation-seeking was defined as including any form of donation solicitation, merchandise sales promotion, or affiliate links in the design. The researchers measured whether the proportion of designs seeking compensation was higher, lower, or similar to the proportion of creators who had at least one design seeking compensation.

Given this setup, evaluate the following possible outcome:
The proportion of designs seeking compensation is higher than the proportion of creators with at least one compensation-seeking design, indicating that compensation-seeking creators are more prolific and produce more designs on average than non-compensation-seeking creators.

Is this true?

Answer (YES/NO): YES